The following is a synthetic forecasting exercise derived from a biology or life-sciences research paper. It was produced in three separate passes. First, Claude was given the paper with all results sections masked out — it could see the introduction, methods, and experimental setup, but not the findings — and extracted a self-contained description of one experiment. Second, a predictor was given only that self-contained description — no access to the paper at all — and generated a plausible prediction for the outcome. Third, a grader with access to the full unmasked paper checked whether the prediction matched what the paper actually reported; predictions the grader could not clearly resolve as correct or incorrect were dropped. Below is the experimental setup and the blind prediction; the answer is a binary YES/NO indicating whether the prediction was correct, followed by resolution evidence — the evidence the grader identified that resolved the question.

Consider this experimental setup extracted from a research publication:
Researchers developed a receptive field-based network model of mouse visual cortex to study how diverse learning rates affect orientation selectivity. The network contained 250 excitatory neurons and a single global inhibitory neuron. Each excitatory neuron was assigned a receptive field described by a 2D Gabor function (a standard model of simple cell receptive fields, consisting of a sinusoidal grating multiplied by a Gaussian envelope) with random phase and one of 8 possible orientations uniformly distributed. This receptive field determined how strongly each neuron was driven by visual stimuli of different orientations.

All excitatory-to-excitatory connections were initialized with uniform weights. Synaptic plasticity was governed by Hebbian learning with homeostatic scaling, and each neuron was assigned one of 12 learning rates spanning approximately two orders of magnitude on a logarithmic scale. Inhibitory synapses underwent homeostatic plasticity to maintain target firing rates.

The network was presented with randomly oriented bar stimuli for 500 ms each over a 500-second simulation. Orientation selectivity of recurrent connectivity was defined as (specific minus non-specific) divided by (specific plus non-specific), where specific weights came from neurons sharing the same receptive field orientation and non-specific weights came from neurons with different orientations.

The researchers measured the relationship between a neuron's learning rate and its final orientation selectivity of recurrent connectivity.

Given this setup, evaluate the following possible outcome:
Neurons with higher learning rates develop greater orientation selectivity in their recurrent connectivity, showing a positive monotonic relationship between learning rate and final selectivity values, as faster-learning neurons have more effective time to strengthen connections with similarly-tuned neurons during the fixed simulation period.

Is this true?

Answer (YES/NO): NO